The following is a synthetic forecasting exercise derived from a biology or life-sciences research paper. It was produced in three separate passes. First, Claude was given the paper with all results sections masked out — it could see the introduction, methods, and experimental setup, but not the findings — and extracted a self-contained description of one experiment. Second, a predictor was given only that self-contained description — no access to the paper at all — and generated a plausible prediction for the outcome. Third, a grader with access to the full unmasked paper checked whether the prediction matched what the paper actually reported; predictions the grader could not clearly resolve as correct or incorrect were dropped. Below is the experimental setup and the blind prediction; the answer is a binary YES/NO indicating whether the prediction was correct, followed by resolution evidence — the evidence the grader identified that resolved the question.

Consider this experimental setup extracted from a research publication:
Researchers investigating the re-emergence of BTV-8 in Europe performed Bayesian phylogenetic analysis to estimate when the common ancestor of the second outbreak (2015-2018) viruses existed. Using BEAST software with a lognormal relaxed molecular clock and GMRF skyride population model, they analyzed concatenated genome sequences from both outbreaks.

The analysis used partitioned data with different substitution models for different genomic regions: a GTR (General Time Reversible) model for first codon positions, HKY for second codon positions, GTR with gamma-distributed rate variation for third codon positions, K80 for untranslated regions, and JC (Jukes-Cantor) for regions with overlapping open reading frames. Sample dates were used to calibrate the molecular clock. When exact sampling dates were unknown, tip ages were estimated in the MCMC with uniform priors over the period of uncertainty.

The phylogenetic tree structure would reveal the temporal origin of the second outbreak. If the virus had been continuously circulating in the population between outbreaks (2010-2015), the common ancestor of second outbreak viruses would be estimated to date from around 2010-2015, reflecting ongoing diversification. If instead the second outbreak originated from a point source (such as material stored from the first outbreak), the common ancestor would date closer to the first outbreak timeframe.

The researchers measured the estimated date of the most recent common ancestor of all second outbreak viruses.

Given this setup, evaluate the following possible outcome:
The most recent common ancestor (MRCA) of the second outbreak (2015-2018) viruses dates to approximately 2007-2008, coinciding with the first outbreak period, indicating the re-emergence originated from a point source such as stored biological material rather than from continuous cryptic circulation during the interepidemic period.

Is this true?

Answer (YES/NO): YES